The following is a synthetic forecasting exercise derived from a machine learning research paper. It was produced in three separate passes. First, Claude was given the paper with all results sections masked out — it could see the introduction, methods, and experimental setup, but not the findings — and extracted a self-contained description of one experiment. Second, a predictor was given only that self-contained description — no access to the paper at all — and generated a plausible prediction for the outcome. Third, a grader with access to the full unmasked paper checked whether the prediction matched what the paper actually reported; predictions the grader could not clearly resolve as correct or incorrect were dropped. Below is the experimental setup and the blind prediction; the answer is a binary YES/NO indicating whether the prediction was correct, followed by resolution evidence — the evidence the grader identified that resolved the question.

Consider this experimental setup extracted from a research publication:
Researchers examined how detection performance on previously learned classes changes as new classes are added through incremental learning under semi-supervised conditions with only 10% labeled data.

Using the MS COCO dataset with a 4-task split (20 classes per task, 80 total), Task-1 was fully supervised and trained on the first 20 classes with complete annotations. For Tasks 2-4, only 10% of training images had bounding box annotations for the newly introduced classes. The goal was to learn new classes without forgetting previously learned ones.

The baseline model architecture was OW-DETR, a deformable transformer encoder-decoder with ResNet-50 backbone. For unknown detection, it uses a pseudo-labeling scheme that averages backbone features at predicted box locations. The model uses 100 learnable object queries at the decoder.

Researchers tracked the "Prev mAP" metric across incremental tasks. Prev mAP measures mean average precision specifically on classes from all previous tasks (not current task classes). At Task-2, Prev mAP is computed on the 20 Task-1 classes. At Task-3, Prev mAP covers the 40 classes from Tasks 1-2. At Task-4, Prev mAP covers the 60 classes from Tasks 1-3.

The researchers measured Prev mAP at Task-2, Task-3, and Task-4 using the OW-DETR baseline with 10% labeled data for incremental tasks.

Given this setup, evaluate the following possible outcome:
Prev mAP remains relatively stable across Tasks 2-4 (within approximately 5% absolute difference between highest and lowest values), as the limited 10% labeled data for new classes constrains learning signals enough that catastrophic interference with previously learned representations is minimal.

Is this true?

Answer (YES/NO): NO